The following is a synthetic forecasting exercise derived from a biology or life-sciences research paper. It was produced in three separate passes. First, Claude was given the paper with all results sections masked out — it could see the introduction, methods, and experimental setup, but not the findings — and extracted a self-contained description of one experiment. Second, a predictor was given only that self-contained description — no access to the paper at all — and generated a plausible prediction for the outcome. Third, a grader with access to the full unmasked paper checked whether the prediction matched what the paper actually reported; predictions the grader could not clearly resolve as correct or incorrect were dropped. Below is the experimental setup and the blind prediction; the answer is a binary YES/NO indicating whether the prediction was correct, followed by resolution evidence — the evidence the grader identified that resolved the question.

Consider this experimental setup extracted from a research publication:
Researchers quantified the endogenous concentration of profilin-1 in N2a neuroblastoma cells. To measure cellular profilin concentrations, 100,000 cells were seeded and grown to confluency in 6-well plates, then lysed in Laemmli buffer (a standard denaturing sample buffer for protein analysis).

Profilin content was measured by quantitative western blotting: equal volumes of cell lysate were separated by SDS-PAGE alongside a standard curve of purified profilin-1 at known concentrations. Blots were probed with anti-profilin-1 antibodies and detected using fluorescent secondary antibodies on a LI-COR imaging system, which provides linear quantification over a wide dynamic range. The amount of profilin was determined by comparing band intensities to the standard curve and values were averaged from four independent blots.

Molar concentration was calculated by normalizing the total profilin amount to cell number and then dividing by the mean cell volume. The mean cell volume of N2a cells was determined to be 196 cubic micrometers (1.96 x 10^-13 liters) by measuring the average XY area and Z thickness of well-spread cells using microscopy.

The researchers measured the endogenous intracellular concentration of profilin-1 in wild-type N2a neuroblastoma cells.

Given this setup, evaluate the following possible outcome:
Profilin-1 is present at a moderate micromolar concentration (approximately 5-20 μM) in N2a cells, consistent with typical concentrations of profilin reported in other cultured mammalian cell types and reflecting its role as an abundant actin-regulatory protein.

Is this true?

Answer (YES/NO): NO